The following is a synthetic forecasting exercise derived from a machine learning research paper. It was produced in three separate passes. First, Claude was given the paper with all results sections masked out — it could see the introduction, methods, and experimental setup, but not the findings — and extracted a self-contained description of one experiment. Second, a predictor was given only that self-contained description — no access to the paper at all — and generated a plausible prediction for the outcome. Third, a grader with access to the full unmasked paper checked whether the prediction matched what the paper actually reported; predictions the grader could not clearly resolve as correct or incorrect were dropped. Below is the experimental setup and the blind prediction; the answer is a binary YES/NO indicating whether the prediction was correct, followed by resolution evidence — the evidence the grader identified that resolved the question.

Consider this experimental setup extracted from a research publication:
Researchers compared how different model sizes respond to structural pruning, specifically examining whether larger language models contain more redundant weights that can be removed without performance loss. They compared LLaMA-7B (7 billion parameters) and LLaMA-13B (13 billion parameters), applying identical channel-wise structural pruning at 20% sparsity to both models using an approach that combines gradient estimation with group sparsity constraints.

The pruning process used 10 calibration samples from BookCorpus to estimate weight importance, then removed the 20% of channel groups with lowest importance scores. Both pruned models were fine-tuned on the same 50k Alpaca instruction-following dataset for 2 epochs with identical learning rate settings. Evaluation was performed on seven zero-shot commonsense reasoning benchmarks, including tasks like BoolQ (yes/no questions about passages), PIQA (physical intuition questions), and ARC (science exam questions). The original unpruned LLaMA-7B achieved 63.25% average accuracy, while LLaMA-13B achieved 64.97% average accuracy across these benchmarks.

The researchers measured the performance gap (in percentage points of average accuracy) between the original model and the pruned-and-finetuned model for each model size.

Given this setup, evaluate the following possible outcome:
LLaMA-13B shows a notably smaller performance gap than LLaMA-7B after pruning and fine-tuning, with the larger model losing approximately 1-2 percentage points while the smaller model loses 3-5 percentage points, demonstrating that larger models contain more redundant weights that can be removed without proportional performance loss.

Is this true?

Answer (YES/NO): NO